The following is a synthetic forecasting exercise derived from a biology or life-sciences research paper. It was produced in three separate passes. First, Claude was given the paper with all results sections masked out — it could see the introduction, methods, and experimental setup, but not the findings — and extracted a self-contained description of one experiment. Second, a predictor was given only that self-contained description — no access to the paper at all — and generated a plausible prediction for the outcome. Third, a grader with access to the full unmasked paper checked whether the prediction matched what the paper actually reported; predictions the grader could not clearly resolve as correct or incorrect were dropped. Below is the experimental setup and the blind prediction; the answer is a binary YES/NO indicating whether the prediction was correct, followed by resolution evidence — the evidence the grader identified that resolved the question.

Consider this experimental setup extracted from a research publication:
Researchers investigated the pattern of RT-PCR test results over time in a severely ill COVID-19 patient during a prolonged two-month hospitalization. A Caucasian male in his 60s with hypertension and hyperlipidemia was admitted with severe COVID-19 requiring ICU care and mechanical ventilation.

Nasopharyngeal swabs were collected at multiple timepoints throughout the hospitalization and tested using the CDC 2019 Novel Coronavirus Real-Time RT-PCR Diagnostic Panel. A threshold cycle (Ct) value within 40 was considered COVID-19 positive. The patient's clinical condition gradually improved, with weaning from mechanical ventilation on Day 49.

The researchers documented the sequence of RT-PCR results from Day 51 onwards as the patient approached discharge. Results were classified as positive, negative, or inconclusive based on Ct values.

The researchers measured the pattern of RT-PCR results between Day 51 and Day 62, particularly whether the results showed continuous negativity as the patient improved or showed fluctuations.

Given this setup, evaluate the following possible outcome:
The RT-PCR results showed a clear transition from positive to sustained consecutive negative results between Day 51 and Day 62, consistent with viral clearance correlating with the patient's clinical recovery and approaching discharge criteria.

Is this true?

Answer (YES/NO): NO